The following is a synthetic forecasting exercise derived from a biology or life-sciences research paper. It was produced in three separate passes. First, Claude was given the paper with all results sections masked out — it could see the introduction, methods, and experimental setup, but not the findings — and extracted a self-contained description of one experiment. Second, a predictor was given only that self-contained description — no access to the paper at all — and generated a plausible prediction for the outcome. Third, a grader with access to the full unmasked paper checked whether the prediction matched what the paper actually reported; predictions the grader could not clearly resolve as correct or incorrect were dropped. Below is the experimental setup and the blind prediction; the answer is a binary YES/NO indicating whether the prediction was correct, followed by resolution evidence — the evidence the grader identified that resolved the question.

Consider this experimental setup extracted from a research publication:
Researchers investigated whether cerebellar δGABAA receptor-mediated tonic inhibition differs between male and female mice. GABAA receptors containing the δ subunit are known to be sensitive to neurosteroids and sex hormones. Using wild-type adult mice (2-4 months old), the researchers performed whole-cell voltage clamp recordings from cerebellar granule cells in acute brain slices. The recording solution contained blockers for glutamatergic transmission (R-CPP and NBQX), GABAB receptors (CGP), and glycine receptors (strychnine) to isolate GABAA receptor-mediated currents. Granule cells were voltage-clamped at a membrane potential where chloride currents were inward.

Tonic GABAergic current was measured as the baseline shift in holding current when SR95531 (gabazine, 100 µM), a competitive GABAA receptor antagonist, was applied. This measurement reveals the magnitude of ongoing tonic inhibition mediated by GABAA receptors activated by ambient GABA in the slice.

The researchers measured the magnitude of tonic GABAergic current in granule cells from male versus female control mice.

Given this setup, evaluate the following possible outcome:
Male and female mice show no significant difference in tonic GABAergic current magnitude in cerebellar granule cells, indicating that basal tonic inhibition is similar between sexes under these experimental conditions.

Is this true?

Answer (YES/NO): NO